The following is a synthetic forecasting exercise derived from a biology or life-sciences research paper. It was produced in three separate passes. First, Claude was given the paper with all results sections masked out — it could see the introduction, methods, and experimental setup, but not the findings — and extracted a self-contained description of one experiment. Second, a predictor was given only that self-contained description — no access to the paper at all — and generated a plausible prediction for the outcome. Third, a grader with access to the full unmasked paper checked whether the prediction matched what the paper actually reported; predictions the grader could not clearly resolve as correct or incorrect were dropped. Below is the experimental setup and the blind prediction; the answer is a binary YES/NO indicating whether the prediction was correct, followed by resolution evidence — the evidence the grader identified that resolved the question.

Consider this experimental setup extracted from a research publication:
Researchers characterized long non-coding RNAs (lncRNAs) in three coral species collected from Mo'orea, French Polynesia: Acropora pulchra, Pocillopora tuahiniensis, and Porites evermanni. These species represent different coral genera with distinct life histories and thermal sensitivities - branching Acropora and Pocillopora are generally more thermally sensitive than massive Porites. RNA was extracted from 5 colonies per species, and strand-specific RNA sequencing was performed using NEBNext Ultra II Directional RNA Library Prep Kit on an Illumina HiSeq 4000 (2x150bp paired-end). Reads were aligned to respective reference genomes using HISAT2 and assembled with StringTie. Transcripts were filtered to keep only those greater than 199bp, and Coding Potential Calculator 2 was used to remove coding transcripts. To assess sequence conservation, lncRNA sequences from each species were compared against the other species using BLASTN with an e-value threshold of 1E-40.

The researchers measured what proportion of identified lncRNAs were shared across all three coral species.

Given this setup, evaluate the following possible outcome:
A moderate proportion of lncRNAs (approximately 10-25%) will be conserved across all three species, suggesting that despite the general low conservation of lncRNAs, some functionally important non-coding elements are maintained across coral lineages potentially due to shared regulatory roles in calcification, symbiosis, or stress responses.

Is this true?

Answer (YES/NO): NO